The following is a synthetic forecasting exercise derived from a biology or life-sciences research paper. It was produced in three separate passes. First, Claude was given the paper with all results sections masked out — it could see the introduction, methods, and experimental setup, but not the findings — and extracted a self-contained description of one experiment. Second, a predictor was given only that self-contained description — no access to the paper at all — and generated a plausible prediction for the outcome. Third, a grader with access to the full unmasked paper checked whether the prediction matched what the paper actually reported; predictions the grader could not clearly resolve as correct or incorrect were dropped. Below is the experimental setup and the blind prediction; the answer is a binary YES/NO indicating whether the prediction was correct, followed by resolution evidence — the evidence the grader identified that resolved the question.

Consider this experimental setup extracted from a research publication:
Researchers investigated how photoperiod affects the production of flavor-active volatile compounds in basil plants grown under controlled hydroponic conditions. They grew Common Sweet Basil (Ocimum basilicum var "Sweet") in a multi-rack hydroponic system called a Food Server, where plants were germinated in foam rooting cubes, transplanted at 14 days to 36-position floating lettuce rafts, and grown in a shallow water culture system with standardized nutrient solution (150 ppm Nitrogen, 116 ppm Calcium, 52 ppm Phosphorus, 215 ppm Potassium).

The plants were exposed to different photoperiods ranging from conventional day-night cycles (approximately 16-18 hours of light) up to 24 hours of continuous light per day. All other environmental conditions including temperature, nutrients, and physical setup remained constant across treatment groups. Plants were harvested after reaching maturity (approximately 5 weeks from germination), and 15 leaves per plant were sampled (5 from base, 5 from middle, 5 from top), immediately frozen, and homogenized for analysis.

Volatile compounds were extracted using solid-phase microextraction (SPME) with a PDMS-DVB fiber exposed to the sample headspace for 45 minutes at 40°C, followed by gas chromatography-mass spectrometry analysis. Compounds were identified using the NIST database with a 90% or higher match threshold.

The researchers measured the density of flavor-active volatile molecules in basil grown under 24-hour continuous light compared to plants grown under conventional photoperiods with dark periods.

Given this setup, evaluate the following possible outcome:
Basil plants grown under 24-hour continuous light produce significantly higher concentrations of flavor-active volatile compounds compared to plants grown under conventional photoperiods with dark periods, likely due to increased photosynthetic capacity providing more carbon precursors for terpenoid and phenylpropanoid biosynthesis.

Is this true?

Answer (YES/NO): YES